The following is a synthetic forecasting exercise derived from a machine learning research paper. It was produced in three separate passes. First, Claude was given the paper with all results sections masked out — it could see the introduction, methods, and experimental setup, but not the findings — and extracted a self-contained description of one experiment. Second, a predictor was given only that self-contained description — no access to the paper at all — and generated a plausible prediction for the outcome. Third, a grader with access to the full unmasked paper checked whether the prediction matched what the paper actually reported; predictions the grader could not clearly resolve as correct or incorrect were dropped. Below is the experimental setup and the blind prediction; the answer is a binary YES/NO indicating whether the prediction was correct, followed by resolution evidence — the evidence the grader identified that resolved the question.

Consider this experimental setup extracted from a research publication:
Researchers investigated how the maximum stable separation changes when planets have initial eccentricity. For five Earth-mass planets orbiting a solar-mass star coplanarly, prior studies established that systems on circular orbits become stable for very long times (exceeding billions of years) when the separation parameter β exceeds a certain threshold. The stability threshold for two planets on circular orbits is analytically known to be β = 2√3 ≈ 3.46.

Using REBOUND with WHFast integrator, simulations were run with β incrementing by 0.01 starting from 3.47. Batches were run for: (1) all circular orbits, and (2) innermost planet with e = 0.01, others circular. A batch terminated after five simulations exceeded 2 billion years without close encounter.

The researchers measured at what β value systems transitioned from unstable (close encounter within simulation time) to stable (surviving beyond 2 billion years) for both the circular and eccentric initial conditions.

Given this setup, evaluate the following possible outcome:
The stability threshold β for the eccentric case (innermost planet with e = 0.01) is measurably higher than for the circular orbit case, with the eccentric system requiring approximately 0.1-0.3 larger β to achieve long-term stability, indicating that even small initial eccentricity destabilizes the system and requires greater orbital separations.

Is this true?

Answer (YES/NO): NO